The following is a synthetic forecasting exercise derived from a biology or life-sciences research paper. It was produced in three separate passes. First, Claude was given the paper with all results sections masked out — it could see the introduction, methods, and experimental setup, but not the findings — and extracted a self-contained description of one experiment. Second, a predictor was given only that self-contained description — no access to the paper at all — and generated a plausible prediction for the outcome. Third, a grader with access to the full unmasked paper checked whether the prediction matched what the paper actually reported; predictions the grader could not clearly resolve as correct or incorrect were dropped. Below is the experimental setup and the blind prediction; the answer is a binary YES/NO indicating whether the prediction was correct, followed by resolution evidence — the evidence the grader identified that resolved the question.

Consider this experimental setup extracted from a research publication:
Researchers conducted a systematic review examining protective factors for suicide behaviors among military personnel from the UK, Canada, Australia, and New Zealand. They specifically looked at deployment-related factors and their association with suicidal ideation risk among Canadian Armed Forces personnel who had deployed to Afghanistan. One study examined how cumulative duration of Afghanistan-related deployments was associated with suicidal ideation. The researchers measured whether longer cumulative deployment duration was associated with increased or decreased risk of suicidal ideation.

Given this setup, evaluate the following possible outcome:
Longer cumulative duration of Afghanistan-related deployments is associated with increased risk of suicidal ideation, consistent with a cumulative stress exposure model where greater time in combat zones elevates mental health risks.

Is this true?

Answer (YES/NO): NO